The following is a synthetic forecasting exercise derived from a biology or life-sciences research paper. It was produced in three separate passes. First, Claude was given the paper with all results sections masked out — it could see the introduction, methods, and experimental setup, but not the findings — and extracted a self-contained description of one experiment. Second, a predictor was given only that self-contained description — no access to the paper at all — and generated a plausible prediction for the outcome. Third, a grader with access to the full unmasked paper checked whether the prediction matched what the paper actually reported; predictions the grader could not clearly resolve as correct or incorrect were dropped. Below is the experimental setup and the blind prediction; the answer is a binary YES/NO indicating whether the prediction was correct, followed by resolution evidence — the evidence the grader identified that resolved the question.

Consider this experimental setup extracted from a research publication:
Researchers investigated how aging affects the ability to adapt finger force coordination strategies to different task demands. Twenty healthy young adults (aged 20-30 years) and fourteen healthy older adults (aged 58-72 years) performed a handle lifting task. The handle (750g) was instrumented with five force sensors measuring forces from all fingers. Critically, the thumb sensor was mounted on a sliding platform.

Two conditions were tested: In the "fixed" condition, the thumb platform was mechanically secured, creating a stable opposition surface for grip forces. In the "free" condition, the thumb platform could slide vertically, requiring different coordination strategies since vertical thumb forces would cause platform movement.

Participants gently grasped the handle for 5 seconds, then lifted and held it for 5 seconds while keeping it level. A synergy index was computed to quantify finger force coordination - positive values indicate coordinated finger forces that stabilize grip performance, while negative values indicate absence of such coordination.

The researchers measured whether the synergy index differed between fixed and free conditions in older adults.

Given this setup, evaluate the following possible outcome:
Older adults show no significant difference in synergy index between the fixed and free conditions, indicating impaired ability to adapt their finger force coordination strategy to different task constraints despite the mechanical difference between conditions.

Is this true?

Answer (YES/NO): YES